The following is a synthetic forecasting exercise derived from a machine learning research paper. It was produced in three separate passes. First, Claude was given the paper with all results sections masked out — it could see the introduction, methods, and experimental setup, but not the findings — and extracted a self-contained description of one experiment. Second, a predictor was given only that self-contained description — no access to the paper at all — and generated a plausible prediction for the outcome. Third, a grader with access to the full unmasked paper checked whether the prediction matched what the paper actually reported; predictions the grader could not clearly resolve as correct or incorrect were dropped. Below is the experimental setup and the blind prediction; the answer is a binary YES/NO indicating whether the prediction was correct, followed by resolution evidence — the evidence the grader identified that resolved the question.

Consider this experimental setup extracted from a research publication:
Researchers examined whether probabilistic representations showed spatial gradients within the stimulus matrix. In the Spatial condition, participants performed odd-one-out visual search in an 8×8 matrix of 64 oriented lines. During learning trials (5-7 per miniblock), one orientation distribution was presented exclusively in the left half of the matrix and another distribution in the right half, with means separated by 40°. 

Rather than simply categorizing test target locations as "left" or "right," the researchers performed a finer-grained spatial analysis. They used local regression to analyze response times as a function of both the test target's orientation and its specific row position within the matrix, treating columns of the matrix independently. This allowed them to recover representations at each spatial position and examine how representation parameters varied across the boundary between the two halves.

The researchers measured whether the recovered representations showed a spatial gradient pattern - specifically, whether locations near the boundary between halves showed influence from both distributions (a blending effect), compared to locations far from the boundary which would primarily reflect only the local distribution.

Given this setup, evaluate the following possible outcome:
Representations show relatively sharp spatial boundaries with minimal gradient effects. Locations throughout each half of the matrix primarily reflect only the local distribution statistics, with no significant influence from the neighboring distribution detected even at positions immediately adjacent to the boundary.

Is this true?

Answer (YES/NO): NO